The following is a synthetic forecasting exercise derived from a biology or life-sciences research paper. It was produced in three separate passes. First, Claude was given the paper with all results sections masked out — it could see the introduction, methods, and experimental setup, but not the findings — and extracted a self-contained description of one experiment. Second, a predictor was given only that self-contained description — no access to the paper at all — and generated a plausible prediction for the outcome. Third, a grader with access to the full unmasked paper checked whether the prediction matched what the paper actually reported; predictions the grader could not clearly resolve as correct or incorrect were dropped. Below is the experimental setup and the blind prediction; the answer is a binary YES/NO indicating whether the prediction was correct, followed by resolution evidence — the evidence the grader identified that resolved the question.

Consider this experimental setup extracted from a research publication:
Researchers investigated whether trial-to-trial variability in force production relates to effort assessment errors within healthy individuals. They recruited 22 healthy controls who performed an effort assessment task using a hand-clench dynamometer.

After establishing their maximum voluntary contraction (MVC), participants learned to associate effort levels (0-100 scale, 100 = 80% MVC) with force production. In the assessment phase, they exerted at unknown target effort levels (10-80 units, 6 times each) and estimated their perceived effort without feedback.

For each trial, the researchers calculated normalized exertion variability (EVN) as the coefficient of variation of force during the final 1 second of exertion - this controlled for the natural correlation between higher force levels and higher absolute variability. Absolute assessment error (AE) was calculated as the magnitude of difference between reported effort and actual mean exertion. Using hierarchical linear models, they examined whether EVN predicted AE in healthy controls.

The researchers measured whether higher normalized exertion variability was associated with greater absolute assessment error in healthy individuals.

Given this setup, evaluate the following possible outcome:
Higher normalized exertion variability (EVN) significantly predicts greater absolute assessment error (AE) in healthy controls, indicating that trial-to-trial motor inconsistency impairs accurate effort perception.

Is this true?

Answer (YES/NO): YES